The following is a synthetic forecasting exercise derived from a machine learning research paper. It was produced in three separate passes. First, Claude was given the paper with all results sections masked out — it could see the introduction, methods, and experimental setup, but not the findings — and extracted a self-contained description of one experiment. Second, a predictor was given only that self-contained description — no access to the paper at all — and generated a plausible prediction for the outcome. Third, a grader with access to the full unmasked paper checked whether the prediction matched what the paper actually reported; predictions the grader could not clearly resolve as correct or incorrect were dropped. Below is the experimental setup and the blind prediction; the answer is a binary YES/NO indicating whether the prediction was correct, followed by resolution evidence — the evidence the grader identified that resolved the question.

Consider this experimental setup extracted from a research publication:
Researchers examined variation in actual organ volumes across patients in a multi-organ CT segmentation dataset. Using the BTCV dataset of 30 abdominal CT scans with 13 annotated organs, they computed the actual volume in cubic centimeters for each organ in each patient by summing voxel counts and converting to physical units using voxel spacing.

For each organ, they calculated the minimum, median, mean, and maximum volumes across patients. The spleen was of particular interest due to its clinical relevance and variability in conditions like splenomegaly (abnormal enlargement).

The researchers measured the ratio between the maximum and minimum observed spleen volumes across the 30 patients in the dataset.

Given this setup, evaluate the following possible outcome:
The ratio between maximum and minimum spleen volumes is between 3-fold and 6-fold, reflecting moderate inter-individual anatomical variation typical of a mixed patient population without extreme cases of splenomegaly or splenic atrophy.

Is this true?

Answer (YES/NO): NO